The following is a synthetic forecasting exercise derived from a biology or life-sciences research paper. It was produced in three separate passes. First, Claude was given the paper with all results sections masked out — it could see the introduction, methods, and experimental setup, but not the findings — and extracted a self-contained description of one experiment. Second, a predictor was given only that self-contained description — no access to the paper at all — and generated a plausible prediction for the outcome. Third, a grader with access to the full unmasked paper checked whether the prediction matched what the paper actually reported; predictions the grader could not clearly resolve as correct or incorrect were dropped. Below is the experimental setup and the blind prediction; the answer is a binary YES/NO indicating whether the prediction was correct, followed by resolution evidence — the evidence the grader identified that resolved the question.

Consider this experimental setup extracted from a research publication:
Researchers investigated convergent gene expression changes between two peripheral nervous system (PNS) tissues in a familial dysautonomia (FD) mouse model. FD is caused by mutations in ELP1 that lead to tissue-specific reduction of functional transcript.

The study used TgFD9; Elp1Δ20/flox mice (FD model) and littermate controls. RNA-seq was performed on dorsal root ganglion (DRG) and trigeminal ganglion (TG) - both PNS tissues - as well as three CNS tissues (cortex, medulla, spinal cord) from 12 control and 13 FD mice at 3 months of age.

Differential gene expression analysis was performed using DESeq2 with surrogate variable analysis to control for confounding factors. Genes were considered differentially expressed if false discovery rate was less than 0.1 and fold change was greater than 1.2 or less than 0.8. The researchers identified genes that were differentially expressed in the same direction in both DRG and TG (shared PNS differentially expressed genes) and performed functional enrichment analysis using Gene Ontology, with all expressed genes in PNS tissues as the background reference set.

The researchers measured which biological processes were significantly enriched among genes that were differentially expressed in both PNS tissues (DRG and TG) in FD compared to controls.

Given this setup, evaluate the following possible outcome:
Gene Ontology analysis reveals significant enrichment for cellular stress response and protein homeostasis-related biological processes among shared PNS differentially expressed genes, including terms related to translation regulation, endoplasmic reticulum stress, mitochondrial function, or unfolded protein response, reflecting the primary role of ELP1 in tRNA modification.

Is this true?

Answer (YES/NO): NO